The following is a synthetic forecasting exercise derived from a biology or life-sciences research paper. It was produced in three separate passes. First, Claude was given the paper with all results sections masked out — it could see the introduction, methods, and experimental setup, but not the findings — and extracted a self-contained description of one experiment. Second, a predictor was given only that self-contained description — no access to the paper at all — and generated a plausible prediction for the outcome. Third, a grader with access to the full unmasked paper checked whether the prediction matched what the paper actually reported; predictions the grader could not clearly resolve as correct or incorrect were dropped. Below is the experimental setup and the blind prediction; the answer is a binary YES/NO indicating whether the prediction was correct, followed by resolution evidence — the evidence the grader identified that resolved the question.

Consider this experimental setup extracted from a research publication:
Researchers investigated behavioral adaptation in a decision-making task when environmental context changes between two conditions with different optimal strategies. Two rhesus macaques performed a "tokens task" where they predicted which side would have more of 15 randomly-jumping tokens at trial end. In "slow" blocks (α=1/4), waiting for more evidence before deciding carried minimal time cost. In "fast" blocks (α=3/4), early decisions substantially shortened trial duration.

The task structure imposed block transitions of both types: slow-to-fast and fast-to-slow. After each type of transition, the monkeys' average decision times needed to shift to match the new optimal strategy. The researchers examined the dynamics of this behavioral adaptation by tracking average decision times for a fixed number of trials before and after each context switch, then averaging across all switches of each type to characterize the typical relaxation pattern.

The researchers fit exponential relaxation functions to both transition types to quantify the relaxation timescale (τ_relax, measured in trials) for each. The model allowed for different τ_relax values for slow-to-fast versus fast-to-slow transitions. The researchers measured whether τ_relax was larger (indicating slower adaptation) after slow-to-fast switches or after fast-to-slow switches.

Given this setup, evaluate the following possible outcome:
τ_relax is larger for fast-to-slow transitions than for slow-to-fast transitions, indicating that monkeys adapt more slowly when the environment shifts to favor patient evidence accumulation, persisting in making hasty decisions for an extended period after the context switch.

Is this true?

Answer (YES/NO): NO